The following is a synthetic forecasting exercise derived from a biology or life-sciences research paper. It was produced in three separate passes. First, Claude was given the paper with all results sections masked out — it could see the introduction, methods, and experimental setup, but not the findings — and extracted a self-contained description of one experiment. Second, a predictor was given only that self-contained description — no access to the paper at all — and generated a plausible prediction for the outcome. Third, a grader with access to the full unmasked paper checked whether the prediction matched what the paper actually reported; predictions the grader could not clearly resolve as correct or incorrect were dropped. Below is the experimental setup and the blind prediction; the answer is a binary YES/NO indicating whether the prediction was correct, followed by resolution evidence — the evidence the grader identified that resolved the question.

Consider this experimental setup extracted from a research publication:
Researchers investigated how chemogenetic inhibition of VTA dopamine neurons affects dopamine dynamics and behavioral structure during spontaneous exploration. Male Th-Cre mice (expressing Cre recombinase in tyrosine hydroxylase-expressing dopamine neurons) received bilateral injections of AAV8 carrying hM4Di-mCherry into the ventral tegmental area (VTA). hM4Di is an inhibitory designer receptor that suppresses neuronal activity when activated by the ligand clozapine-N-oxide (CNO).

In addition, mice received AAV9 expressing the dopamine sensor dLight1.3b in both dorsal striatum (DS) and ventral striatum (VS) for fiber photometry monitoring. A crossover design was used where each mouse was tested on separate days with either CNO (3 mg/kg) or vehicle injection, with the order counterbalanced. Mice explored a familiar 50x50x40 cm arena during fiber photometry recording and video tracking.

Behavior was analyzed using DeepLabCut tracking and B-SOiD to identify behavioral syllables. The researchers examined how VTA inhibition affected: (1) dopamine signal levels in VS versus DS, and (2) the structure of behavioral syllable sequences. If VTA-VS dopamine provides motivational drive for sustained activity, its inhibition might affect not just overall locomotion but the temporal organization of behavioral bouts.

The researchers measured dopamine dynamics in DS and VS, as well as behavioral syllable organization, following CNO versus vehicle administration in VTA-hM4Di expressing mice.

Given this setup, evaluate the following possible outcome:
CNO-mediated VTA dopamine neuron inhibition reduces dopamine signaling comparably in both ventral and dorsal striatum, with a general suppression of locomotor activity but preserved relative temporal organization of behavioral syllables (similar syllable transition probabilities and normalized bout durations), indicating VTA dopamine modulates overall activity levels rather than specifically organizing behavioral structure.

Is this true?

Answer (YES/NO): NO